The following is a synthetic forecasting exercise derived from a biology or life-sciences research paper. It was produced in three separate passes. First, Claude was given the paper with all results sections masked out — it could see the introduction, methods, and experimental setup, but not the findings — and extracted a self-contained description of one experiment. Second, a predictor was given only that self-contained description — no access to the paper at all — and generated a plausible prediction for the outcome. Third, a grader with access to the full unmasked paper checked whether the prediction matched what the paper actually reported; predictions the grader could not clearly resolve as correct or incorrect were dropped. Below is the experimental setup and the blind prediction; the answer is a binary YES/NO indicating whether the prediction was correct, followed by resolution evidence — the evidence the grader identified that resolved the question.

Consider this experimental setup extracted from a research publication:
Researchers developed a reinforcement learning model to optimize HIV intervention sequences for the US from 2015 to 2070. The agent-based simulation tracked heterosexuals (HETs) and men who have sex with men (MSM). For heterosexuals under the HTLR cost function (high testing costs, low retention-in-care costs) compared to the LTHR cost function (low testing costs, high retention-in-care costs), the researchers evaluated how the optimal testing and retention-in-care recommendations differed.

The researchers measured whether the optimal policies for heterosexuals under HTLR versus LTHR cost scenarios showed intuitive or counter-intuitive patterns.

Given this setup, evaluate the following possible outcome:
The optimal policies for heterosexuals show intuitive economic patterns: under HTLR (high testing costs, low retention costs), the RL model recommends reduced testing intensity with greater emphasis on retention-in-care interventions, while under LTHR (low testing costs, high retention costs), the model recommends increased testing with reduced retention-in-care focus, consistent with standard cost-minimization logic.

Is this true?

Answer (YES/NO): YES